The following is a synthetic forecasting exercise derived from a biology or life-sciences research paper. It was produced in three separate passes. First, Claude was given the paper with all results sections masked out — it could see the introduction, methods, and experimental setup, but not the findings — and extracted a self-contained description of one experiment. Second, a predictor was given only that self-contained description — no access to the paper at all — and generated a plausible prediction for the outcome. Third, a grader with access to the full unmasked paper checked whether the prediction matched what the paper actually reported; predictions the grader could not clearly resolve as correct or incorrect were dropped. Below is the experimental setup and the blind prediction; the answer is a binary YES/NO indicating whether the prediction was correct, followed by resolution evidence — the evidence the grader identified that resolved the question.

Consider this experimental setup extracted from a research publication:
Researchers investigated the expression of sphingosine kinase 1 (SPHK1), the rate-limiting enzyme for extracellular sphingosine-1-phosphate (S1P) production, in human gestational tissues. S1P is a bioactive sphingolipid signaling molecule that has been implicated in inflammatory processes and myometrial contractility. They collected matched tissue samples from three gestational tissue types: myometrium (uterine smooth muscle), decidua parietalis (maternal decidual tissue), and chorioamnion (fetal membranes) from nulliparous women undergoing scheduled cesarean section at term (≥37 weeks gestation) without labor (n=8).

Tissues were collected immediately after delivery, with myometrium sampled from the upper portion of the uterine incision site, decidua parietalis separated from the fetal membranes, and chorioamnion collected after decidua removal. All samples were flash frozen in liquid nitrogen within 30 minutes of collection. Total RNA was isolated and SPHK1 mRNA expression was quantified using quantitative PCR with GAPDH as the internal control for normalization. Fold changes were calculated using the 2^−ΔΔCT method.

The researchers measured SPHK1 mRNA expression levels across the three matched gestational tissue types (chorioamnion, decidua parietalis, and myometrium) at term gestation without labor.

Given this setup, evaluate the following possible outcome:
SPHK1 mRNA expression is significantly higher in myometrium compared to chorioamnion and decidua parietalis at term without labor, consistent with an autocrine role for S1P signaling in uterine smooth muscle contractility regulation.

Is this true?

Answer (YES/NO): NO